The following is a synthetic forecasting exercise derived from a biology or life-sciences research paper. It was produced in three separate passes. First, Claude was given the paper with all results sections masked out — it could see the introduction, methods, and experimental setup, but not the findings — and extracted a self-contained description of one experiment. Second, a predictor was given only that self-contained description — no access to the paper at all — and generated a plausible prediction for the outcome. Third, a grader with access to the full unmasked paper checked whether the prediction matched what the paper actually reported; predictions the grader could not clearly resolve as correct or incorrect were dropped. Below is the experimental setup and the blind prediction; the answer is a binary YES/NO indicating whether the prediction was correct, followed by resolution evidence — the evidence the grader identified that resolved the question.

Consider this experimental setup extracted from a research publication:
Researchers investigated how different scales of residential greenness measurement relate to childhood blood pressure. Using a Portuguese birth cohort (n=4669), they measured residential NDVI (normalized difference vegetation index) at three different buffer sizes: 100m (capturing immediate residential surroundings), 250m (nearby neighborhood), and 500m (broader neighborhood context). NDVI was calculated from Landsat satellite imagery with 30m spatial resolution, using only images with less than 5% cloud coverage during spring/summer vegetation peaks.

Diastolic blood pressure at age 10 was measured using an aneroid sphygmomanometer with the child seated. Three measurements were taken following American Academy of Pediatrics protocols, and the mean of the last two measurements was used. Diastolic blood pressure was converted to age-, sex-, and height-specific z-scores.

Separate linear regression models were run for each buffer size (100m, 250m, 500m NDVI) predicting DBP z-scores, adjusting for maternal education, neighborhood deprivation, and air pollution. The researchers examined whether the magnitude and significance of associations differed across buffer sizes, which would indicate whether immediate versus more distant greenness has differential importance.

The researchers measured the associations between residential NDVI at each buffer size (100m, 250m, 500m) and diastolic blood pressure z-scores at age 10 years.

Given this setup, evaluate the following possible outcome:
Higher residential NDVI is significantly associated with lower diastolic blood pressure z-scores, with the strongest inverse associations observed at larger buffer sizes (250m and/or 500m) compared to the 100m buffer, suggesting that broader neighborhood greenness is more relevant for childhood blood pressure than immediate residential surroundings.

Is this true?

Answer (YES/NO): NO